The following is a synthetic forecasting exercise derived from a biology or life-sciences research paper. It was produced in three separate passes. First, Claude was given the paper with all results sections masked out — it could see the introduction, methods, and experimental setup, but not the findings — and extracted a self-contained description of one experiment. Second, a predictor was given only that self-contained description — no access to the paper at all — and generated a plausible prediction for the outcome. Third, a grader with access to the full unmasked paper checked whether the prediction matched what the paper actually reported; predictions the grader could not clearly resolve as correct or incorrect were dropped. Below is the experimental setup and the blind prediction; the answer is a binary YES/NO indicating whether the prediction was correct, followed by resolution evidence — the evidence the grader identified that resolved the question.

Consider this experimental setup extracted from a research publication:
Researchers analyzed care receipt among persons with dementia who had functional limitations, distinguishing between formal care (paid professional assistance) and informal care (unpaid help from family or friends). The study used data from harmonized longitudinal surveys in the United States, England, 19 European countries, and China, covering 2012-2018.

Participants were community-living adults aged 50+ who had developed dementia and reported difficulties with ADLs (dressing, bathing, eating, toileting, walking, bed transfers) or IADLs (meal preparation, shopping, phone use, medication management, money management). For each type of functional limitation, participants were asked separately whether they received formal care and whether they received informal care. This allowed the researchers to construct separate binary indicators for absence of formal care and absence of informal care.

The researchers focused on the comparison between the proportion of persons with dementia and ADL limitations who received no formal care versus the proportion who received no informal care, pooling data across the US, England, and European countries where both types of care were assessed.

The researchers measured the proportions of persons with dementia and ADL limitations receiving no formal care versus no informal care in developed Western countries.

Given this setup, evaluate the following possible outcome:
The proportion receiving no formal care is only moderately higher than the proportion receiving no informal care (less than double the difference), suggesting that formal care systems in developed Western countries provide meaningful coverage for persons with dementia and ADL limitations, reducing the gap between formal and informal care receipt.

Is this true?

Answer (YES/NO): NO